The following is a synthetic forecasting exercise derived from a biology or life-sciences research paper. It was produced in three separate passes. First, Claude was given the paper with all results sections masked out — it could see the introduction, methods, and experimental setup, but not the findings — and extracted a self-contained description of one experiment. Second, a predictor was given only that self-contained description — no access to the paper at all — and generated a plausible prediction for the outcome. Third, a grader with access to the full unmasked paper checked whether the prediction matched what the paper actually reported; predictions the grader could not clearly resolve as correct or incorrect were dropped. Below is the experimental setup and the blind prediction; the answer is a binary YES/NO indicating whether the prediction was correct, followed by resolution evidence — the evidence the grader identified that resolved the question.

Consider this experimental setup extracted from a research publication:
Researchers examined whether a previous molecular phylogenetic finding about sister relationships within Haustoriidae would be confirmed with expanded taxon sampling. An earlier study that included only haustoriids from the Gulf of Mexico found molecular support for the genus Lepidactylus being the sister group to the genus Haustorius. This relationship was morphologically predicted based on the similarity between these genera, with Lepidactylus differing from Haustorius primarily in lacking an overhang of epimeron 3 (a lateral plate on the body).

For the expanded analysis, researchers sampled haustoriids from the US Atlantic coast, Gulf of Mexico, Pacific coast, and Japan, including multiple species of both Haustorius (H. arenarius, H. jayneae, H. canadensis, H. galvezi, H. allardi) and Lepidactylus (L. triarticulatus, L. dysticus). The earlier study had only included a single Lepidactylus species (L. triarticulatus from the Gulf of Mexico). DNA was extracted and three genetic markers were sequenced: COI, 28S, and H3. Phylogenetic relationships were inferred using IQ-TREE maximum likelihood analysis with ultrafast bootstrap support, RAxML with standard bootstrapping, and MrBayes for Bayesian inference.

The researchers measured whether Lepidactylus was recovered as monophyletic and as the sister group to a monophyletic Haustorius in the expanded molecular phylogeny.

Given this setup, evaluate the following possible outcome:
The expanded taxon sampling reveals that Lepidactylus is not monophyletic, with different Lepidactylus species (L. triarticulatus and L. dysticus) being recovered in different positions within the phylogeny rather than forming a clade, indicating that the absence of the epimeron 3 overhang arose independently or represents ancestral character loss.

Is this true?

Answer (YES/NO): YES